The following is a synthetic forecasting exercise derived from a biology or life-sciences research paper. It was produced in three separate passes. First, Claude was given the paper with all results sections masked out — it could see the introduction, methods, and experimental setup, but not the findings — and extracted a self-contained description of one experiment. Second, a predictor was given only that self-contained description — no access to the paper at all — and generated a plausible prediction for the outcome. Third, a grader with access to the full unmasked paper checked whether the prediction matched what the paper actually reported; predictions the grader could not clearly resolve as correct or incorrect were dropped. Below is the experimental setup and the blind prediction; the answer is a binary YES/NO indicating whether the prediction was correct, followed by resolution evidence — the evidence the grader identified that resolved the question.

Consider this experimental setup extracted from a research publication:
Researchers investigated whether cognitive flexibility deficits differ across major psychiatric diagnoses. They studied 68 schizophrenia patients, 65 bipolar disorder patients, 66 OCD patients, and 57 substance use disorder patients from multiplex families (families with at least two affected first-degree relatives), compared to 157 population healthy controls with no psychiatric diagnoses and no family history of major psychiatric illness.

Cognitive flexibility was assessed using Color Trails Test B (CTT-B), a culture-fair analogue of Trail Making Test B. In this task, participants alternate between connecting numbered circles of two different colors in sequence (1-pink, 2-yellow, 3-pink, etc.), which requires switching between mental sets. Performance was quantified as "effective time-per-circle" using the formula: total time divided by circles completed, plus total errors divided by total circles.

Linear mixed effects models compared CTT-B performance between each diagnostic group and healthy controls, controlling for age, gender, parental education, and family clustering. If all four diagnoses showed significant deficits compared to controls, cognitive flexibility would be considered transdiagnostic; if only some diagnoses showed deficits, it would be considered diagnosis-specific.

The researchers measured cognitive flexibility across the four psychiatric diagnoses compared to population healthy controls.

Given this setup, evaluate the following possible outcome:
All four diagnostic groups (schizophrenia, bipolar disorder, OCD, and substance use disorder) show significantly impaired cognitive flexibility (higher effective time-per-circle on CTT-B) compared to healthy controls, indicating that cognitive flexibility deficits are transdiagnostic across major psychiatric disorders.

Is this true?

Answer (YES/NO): YES